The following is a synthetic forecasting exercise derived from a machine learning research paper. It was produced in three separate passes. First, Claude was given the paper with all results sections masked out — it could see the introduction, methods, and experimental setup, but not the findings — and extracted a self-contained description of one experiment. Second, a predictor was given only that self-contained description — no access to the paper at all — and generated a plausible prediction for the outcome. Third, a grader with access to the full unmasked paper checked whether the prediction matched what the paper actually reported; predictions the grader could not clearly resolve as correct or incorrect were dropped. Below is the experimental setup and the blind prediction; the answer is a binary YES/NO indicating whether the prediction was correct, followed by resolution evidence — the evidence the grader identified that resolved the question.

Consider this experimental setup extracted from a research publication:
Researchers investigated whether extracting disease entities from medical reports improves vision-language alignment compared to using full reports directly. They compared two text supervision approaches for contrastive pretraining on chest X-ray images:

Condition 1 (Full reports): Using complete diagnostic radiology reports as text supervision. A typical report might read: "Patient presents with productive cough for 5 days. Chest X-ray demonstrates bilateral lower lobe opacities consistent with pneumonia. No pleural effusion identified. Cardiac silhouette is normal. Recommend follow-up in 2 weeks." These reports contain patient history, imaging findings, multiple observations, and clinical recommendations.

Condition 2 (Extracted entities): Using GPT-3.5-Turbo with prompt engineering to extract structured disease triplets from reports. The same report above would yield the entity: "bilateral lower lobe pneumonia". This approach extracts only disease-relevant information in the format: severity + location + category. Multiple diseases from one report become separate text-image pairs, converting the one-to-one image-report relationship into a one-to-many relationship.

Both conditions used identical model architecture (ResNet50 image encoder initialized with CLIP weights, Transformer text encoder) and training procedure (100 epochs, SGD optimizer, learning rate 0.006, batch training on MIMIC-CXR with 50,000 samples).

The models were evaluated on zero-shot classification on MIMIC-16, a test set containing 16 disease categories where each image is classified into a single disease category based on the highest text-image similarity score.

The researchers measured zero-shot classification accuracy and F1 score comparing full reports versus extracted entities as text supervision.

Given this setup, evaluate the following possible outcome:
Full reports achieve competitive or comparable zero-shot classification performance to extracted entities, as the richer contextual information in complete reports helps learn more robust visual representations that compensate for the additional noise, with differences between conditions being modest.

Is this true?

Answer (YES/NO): NO